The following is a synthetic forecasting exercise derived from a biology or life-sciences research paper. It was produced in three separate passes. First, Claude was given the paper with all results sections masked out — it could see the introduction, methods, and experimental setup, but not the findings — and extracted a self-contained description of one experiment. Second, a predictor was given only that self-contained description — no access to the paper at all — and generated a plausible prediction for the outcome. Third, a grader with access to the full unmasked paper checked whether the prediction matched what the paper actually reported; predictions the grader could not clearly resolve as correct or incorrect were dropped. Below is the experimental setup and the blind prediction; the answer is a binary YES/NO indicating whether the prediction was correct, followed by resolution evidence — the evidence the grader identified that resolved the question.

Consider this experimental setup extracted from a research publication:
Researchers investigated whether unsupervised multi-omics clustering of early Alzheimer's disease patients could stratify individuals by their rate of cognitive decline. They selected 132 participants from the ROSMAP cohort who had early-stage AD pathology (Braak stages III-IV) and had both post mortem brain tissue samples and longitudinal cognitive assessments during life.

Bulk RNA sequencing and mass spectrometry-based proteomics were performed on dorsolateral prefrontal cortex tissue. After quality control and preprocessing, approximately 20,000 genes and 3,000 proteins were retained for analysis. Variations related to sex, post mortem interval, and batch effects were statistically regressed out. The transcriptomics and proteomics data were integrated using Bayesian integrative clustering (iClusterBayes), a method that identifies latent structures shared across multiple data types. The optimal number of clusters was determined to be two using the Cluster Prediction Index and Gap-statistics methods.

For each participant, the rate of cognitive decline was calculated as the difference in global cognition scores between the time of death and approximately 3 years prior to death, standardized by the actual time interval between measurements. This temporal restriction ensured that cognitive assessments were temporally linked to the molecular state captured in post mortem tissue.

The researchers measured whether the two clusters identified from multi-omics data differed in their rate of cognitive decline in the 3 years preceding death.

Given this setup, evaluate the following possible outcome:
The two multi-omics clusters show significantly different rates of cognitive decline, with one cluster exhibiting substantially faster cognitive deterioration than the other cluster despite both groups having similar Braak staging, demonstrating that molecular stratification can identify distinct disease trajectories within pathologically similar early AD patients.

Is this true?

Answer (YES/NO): YES